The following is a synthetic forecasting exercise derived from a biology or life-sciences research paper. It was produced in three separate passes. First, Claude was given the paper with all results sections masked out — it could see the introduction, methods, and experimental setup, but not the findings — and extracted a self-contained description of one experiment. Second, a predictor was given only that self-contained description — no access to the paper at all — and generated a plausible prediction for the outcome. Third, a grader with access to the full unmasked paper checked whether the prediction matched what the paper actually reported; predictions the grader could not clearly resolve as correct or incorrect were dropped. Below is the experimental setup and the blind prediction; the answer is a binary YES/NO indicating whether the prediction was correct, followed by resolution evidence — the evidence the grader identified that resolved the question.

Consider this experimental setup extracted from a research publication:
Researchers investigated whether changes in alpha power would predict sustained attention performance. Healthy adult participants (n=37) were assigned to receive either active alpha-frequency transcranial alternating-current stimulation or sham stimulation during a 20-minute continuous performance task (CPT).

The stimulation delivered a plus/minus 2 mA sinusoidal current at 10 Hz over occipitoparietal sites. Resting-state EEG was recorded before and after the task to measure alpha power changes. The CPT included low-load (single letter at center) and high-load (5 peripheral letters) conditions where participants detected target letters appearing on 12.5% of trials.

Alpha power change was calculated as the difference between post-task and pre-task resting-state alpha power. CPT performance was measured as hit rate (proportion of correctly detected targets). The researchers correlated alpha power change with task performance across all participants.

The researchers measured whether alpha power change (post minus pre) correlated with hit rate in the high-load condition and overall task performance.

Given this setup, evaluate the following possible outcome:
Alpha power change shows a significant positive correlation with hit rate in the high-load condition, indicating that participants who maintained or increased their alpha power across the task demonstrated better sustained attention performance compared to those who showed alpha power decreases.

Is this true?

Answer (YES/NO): YES